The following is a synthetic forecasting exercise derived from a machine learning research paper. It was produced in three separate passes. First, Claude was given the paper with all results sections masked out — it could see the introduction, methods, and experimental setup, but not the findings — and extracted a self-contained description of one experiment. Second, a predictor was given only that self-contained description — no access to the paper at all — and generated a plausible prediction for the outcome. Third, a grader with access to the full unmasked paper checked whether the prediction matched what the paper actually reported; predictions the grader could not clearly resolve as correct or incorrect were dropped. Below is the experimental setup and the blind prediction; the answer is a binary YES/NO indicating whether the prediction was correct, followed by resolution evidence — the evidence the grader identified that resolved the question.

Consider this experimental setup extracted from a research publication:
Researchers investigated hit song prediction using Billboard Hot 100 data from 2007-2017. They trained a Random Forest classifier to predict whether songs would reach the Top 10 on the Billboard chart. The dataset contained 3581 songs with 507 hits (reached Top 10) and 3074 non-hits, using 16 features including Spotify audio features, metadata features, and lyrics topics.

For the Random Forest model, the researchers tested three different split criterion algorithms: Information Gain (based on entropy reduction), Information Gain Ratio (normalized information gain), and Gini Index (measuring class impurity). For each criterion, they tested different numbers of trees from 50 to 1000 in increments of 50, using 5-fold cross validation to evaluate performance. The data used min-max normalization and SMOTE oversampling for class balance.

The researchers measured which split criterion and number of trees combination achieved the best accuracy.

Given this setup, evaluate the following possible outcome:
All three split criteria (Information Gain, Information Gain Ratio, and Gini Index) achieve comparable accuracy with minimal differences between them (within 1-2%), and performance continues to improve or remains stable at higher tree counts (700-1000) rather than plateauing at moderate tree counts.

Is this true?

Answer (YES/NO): NO